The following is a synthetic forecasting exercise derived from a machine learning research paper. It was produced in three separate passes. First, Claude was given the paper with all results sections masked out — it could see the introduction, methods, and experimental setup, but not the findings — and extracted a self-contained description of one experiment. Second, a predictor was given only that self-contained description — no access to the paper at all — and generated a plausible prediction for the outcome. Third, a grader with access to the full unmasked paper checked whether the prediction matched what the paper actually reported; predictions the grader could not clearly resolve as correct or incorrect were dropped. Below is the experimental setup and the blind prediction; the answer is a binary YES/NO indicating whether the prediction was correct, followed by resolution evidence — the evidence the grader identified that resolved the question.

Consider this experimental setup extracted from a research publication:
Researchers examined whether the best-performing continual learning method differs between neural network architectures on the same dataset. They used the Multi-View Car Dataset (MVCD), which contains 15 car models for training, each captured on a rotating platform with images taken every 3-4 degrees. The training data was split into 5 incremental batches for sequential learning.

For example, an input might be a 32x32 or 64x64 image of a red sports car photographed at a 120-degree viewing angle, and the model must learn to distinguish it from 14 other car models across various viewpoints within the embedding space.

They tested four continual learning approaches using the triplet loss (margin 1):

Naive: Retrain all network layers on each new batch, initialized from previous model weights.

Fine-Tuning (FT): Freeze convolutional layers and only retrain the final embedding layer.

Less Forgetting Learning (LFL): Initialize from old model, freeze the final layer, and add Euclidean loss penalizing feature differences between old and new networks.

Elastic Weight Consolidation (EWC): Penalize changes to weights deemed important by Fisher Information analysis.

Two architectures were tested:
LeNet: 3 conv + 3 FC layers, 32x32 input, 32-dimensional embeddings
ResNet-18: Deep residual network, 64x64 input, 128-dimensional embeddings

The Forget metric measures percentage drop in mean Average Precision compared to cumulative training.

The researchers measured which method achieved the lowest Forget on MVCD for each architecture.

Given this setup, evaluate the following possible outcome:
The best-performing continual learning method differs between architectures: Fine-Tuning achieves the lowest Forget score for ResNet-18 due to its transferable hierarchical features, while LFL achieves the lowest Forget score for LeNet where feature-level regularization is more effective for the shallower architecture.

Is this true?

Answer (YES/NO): NO